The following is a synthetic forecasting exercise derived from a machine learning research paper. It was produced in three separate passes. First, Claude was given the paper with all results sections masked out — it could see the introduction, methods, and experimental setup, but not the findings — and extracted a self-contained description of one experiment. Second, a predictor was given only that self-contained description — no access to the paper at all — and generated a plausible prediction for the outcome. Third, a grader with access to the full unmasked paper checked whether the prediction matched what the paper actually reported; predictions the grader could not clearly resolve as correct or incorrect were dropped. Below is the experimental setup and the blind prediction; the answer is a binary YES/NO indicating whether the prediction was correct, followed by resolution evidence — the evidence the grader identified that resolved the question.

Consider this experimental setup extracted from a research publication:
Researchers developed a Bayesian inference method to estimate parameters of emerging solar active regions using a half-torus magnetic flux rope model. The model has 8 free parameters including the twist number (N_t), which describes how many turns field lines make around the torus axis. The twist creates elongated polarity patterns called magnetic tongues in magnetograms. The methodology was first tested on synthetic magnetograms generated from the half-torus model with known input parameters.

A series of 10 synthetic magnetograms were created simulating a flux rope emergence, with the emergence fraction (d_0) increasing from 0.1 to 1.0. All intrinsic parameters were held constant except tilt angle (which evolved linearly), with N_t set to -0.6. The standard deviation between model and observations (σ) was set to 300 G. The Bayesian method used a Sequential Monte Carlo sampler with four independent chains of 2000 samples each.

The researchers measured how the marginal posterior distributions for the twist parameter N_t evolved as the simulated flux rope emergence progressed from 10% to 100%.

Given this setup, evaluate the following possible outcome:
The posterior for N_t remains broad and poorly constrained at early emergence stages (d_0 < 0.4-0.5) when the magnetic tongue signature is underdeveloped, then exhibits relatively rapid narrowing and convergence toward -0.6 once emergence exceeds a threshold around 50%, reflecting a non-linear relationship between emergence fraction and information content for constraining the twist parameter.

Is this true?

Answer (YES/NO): NO